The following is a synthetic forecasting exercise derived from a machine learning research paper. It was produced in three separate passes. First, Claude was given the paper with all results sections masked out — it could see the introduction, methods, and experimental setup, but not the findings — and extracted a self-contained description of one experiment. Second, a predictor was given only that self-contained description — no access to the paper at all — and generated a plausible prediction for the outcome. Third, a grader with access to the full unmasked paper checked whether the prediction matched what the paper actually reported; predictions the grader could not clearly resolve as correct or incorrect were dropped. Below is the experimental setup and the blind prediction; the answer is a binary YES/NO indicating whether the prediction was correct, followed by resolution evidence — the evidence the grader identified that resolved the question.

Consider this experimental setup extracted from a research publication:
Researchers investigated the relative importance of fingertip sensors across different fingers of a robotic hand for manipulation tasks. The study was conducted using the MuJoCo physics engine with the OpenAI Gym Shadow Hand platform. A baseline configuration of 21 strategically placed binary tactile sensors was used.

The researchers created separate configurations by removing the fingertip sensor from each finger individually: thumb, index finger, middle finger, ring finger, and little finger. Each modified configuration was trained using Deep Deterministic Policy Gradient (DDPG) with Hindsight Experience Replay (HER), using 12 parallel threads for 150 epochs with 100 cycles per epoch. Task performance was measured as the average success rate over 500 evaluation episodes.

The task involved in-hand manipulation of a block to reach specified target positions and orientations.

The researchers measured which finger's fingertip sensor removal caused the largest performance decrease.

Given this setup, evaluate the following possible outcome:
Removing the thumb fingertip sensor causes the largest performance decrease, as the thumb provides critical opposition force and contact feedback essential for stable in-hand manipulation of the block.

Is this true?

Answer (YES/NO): NO